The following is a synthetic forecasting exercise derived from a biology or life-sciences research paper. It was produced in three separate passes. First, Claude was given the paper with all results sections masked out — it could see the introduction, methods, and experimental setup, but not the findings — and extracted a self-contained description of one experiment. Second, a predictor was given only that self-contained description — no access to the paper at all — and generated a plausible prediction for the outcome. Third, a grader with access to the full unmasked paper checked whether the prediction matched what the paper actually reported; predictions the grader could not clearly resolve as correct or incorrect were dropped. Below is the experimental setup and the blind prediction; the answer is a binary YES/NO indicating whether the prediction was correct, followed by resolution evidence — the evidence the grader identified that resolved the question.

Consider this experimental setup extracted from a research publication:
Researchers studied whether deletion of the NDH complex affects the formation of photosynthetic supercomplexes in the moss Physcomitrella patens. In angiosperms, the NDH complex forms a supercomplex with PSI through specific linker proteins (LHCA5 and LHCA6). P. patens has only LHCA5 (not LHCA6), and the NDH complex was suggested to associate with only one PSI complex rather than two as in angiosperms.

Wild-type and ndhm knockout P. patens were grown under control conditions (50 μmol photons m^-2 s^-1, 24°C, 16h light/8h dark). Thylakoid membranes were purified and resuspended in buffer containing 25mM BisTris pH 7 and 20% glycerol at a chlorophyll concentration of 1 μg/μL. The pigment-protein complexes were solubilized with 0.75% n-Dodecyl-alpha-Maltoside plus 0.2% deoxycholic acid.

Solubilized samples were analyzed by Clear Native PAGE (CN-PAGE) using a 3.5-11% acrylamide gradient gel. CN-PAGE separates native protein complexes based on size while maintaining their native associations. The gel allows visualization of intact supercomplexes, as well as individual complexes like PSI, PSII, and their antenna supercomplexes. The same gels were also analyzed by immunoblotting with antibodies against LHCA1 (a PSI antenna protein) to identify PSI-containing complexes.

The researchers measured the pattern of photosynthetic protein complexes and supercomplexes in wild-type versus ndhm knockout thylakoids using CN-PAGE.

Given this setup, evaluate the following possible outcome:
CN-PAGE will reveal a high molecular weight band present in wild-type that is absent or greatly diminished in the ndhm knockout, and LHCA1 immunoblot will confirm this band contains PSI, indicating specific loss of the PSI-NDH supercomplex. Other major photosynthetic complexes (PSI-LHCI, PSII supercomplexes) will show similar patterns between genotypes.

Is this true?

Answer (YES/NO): NO